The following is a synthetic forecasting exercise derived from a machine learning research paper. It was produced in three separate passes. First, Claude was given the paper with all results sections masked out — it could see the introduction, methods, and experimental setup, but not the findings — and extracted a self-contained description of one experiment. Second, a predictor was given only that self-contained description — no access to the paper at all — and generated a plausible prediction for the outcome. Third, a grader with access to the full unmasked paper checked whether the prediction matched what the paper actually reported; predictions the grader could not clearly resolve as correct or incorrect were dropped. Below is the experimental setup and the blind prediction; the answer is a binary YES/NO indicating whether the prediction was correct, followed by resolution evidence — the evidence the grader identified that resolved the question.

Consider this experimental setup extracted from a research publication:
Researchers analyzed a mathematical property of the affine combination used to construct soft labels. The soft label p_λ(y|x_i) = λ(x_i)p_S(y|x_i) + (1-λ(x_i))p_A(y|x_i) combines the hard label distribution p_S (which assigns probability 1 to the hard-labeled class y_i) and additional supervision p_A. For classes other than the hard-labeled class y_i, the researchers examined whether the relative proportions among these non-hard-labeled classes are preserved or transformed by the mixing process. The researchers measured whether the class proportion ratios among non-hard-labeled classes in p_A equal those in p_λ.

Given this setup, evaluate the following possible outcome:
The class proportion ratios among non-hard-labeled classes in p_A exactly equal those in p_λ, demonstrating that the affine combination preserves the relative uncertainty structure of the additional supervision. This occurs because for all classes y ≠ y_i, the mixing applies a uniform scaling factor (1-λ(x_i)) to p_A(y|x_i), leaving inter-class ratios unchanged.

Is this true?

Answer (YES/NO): YES